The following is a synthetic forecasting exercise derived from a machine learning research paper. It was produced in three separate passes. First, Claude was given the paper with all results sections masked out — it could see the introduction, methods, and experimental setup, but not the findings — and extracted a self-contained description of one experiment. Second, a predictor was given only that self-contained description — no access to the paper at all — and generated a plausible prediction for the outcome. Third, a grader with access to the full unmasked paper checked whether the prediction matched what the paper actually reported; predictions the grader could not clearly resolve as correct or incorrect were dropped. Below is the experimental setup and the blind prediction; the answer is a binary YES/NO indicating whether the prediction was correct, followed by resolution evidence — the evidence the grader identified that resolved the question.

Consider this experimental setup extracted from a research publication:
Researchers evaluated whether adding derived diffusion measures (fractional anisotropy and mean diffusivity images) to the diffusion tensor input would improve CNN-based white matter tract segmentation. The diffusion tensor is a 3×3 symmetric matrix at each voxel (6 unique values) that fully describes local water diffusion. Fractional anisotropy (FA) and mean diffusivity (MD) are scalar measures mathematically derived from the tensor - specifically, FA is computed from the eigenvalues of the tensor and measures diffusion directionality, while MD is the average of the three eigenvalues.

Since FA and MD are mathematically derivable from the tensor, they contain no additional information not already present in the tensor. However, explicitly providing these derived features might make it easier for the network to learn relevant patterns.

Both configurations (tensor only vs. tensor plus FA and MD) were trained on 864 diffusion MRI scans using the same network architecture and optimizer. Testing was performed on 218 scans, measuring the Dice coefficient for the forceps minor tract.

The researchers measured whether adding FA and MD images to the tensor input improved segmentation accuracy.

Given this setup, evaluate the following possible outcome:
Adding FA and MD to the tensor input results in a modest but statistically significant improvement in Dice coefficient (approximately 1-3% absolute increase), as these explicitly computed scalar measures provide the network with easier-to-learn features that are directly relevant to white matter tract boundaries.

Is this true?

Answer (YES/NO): NO